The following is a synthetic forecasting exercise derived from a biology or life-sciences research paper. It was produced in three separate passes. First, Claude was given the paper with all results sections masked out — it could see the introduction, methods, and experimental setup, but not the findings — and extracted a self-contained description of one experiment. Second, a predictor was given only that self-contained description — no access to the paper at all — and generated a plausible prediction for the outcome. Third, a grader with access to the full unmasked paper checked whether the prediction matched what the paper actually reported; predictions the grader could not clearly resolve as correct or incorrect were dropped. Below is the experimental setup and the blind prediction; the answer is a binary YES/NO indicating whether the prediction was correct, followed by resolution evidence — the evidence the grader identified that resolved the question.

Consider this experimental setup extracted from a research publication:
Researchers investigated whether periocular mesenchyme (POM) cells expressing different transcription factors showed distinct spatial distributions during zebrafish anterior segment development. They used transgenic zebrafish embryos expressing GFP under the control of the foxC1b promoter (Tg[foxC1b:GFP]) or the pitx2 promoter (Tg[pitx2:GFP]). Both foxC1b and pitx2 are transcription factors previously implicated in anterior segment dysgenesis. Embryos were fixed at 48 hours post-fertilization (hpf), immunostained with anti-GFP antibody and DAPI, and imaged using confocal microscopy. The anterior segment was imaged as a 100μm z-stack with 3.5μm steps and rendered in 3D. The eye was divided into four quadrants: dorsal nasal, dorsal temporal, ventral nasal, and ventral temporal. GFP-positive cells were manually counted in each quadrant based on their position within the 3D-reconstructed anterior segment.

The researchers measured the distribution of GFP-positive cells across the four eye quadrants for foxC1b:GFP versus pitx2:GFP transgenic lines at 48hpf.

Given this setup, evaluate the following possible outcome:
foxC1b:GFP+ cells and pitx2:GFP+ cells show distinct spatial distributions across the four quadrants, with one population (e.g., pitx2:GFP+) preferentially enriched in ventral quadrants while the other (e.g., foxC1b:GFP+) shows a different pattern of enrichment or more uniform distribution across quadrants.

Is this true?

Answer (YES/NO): NO